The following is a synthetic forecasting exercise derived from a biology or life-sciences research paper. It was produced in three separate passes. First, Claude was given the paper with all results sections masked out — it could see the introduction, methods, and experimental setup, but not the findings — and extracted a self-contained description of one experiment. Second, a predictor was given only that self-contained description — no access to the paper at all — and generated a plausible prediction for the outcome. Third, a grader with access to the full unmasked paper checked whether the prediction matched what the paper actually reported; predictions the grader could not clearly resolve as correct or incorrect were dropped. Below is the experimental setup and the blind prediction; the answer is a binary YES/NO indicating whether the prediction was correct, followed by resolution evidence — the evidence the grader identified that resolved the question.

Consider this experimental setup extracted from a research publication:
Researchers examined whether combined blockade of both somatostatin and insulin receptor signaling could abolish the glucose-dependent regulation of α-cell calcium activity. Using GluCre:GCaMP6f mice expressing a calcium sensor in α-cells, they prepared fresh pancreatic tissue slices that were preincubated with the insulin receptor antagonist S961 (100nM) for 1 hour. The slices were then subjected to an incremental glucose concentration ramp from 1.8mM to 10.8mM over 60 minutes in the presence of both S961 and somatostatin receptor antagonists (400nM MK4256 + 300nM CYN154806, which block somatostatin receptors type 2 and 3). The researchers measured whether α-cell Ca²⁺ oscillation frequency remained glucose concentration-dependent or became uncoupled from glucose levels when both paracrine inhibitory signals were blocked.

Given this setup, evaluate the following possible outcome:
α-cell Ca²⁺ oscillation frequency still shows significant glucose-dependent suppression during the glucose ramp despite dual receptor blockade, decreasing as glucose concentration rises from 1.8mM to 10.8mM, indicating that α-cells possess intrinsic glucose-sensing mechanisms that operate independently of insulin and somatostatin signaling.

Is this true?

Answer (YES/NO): YES